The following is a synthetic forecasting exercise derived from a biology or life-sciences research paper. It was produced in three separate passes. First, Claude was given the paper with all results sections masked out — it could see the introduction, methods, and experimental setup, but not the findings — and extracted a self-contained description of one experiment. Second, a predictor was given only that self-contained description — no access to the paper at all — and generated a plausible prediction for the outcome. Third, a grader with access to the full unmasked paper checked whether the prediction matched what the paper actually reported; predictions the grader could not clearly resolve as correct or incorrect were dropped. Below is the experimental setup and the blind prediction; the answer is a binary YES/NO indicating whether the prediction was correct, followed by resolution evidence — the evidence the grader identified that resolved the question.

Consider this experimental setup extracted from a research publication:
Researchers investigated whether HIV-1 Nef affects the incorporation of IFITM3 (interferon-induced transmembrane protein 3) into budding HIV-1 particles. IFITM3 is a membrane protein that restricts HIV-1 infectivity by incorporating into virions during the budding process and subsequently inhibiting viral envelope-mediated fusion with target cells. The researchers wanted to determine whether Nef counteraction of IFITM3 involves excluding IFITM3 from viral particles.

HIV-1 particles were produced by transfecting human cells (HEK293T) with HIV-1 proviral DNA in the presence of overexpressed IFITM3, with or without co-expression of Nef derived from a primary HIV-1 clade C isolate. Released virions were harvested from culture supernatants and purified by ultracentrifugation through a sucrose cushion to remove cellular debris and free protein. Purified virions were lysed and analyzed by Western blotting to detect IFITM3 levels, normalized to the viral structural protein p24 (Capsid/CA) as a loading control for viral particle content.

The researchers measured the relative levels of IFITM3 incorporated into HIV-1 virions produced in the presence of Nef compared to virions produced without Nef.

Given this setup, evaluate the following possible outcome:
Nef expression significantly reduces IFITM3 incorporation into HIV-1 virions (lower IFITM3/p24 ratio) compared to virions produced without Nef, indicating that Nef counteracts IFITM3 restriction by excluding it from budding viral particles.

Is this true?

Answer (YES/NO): NO